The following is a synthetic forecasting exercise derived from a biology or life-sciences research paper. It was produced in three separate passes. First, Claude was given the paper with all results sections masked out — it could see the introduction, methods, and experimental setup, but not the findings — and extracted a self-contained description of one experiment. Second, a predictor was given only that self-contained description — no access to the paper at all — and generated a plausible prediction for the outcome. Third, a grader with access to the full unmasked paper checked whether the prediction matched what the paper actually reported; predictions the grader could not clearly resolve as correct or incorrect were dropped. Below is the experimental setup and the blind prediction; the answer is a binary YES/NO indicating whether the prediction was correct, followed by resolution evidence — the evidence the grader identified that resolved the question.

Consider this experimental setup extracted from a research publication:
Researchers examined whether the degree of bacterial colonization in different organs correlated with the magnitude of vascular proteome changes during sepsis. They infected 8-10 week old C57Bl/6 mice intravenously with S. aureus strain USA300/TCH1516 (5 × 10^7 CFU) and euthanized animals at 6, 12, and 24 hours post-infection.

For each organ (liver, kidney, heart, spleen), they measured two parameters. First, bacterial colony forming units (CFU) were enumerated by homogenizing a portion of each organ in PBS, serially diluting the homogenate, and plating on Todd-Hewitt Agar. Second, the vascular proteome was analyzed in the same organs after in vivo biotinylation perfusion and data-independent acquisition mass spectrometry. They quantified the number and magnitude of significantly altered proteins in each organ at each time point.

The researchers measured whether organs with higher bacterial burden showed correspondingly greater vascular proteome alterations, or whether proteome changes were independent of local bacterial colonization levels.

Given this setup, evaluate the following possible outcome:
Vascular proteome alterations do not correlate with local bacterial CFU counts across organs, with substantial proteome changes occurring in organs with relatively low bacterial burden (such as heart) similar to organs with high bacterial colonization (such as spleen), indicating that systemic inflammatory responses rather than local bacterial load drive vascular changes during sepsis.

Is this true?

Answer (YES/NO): YES